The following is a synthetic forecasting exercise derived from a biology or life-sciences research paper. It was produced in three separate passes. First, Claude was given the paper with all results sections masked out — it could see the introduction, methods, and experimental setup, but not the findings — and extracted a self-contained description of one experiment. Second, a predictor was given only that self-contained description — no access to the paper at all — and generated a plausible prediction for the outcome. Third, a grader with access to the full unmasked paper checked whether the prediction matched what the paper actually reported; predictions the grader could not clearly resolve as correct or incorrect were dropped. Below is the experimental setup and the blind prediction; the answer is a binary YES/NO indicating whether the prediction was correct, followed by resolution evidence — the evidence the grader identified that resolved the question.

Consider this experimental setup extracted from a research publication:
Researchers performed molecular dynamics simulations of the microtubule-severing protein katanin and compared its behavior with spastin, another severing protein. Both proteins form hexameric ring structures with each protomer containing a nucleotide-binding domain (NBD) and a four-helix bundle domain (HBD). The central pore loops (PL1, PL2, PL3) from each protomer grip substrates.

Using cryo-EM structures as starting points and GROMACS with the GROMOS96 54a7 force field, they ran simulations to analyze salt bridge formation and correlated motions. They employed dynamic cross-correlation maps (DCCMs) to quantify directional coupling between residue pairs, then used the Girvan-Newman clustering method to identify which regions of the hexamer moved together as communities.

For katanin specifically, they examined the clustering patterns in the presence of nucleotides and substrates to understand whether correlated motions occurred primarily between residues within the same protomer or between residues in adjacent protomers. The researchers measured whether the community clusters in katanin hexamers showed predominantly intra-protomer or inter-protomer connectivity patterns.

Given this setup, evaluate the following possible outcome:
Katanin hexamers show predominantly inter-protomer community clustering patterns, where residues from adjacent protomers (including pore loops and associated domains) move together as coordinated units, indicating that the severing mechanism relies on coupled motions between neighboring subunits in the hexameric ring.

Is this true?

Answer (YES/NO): NO